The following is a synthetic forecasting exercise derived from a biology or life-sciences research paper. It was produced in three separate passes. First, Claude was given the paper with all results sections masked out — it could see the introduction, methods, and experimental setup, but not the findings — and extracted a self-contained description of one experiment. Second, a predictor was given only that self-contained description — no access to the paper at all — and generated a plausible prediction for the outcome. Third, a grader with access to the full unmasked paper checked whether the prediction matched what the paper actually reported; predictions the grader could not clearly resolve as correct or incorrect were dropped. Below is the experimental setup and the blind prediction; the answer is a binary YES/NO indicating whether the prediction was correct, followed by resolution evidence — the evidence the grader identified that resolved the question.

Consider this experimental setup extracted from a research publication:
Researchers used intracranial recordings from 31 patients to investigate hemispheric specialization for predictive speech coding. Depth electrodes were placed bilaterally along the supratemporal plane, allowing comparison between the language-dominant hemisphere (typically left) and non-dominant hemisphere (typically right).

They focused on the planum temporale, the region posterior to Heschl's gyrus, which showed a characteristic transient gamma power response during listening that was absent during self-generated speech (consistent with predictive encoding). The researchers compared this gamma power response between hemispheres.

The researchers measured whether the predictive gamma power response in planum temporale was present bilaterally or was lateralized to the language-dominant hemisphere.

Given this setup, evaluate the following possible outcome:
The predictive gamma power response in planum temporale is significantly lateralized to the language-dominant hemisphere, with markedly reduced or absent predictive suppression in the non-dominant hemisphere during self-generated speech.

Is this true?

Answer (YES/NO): YES